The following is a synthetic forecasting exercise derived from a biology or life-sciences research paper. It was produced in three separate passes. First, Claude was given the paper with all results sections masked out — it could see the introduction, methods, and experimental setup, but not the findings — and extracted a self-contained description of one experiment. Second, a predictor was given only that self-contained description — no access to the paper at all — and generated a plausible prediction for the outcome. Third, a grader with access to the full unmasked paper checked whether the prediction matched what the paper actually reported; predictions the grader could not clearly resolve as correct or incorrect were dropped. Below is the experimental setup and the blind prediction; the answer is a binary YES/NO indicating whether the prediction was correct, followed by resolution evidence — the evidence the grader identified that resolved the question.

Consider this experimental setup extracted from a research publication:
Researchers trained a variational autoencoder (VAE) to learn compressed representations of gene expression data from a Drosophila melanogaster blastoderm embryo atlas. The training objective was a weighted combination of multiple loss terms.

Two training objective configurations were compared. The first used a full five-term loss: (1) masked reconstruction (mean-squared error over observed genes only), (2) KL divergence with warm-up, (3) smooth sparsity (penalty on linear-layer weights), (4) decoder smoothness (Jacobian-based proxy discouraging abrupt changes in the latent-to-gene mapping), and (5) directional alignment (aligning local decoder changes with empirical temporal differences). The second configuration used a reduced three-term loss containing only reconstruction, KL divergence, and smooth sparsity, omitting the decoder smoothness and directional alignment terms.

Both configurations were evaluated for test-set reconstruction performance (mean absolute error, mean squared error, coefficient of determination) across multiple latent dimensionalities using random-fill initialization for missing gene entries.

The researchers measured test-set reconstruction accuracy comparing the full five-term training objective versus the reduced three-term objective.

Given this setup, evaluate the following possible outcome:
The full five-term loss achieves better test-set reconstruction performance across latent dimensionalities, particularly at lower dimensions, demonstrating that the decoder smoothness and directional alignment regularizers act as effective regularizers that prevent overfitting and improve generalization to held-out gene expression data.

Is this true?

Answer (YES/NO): NO